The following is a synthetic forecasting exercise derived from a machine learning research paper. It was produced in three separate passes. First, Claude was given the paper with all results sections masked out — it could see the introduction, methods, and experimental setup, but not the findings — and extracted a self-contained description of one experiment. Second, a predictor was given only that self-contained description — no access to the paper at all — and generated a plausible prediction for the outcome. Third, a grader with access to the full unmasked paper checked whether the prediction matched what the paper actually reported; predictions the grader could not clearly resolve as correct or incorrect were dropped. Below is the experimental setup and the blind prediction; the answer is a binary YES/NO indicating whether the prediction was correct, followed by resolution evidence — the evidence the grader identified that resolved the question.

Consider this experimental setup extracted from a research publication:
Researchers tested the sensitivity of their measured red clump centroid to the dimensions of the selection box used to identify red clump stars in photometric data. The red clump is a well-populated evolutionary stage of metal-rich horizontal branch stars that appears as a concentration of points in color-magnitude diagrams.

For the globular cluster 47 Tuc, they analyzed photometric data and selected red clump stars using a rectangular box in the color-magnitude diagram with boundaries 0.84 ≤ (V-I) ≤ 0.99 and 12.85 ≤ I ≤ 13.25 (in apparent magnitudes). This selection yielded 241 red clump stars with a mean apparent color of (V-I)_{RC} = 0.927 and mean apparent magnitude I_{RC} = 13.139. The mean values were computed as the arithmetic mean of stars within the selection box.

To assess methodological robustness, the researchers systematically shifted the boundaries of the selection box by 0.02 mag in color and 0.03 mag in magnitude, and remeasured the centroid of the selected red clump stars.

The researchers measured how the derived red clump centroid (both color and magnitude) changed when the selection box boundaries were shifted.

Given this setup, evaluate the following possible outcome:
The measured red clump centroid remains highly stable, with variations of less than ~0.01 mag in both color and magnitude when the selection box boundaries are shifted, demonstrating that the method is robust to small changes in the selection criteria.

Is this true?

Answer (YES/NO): YES